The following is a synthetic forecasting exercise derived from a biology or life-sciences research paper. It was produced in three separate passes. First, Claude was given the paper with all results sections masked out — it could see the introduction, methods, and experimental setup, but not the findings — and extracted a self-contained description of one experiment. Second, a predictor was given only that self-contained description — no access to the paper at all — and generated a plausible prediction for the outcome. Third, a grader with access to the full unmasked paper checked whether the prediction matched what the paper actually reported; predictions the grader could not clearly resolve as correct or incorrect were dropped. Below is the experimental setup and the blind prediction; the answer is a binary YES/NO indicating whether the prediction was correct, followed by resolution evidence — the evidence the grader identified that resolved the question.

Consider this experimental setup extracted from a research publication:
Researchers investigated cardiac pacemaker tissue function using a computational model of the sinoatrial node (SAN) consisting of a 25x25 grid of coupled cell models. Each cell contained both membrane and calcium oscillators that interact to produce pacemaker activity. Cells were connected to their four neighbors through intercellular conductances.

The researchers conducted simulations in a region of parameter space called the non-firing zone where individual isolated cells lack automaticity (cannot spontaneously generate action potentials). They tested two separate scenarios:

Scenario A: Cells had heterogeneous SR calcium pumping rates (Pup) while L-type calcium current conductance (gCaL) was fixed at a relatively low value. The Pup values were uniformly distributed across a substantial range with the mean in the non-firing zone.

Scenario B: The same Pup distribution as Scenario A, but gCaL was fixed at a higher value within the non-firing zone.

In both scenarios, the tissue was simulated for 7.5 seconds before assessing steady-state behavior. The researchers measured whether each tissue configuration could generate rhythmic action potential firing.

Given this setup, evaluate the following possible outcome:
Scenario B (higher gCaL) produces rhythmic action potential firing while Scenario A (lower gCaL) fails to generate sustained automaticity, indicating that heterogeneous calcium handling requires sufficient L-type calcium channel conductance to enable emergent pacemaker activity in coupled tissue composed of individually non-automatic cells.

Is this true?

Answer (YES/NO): YES